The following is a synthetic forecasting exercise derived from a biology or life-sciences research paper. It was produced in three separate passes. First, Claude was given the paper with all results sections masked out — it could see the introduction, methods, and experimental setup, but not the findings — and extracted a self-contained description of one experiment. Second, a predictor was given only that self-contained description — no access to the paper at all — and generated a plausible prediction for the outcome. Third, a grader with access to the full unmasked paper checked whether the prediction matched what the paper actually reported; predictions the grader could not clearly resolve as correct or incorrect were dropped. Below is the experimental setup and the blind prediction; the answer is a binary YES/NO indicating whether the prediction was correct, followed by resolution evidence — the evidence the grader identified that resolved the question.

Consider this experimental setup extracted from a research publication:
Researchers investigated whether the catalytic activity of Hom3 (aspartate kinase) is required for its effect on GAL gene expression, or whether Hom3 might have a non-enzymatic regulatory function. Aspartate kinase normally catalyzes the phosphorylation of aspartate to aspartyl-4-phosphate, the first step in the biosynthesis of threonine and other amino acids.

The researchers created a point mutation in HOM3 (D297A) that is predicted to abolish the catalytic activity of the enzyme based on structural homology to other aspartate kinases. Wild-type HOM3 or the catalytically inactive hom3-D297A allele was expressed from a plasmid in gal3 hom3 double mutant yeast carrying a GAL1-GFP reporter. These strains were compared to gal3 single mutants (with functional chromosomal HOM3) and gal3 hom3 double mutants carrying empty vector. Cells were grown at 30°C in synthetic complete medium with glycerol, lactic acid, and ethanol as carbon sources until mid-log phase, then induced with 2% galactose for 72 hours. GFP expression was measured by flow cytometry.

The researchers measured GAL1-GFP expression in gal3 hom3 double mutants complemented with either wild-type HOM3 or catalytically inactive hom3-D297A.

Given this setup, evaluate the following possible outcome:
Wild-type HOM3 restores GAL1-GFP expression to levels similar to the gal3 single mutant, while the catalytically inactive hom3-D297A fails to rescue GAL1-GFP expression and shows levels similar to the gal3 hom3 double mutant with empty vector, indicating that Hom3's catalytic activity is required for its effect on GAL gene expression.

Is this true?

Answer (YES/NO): YES